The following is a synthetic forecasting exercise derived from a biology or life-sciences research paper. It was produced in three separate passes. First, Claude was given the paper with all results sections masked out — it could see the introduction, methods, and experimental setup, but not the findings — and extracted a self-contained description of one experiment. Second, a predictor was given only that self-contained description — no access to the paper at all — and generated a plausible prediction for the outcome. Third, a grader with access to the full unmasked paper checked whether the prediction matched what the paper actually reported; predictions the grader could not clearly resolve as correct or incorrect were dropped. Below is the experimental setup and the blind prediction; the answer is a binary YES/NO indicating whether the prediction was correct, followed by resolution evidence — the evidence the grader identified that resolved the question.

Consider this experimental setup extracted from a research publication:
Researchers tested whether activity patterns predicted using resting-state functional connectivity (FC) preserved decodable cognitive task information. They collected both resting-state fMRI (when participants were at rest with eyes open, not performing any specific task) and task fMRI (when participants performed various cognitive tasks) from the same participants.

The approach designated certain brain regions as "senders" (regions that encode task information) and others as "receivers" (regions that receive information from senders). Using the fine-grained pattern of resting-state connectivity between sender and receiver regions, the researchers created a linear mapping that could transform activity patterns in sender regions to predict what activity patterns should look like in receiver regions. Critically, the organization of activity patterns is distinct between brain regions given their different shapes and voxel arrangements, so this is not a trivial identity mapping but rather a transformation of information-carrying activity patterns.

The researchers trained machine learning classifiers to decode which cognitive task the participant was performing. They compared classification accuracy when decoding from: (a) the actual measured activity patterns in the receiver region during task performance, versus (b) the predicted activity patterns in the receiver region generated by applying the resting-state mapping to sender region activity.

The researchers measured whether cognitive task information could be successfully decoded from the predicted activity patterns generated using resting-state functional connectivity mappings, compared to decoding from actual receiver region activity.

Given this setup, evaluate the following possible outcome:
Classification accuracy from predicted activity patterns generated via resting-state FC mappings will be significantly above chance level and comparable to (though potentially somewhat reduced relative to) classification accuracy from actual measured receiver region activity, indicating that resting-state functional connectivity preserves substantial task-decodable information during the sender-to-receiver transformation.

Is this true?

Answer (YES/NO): YES